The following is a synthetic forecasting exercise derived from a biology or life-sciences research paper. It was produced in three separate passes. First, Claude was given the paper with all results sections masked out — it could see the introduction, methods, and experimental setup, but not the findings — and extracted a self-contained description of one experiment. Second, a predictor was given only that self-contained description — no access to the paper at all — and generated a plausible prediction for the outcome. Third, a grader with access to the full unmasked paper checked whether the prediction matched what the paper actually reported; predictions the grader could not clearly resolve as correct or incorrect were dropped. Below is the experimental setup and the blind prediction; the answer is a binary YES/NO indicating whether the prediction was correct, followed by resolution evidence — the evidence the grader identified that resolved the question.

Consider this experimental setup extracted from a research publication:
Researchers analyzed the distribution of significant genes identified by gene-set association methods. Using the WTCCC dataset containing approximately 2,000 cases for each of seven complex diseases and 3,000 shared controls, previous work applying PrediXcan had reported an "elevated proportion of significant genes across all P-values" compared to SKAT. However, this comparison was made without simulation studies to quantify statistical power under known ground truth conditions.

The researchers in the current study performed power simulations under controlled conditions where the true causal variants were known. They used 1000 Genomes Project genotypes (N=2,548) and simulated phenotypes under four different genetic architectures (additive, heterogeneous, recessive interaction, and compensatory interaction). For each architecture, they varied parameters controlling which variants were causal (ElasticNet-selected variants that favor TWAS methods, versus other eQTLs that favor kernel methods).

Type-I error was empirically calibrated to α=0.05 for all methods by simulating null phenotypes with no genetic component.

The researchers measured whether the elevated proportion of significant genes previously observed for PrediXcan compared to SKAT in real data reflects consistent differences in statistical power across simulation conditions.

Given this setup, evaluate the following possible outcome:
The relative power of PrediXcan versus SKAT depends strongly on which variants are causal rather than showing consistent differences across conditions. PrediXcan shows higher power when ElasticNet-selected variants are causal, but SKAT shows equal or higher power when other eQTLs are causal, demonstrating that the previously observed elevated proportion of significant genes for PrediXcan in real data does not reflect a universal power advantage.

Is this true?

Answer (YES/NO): YES